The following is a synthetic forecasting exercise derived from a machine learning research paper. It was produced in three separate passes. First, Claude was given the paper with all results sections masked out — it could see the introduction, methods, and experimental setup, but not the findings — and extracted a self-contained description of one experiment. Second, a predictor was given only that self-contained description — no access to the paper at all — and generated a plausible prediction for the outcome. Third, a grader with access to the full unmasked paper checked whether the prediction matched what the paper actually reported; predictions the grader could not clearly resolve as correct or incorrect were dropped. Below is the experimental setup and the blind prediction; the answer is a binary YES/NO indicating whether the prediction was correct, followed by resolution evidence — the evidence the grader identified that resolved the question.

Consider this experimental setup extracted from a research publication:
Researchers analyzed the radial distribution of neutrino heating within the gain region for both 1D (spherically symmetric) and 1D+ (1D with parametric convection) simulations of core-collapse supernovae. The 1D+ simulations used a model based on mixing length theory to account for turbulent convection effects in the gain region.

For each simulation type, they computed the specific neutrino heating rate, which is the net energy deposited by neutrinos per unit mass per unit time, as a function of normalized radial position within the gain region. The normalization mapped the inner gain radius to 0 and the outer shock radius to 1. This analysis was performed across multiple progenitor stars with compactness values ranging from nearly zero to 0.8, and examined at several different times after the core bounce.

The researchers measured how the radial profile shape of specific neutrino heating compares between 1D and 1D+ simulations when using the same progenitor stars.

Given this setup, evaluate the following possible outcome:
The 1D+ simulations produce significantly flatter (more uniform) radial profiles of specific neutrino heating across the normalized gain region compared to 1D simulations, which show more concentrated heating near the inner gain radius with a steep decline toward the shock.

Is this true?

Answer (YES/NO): NO